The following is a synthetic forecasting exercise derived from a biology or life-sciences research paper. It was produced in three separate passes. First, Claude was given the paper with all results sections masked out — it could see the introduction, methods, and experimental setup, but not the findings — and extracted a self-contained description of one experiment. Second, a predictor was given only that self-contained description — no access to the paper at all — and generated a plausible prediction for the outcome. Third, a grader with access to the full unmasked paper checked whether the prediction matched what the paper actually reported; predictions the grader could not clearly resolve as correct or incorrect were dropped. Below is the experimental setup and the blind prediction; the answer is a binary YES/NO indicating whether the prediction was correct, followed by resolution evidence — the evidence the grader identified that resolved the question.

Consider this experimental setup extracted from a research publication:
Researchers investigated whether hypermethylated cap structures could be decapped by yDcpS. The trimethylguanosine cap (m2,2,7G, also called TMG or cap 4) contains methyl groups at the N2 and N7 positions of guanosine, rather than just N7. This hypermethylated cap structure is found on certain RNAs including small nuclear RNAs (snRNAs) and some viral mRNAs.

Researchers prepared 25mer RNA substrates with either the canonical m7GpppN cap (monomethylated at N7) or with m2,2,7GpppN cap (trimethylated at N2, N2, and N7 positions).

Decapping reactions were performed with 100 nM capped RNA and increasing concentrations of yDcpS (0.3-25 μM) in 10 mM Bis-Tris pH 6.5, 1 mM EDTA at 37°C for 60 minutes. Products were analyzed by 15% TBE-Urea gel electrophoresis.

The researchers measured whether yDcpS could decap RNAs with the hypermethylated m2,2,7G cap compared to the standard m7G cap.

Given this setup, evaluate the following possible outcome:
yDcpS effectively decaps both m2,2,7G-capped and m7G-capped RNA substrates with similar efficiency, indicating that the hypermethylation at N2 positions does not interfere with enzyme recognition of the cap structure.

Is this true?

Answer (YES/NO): NO